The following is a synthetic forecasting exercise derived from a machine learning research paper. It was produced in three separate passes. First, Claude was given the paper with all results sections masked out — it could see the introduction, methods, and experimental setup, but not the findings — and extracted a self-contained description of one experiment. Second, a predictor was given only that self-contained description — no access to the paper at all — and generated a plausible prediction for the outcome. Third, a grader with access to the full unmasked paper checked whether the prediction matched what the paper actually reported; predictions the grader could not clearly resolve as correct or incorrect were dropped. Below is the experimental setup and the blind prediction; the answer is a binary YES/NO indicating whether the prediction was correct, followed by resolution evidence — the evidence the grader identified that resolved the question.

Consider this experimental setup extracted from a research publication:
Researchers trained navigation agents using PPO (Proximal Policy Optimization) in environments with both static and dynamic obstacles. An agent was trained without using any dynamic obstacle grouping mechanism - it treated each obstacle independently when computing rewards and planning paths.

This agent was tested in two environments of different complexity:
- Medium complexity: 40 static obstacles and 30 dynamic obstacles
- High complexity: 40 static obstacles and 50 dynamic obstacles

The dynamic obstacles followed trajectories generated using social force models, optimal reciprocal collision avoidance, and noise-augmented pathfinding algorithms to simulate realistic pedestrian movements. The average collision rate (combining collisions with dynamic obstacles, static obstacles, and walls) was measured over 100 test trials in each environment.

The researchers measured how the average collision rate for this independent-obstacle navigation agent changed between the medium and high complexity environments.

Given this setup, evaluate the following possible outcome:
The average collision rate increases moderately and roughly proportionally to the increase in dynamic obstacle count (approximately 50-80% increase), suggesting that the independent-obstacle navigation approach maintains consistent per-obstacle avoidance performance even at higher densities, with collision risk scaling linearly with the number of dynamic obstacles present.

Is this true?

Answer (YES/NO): NO